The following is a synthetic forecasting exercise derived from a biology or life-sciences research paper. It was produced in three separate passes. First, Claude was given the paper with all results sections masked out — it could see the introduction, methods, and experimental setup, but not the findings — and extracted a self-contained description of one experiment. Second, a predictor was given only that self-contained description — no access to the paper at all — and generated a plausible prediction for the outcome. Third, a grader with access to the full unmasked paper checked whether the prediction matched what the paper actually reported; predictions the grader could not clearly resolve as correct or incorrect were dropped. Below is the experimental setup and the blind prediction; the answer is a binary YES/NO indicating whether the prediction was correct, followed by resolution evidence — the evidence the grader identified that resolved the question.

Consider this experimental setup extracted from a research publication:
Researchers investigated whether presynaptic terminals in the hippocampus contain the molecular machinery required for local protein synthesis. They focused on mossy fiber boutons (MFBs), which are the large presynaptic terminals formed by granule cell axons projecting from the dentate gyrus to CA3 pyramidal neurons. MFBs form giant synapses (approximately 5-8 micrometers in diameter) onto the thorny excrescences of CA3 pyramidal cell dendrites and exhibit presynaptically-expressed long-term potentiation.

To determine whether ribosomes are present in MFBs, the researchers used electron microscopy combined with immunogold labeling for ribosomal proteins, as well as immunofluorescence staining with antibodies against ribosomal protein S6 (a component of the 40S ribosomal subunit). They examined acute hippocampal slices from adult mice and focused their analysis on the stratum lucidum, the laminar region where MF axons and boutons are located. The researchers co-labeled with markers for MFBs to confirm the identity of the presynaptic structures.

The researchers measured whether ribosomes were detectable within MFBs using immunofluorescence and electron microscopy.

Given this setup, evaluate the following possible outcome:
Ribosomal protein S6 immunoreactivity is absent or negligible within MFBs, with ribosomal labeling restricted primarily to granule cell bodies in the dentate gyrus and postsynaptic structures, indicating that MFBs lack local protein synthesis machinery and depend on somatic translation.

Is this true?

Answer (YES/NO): NO